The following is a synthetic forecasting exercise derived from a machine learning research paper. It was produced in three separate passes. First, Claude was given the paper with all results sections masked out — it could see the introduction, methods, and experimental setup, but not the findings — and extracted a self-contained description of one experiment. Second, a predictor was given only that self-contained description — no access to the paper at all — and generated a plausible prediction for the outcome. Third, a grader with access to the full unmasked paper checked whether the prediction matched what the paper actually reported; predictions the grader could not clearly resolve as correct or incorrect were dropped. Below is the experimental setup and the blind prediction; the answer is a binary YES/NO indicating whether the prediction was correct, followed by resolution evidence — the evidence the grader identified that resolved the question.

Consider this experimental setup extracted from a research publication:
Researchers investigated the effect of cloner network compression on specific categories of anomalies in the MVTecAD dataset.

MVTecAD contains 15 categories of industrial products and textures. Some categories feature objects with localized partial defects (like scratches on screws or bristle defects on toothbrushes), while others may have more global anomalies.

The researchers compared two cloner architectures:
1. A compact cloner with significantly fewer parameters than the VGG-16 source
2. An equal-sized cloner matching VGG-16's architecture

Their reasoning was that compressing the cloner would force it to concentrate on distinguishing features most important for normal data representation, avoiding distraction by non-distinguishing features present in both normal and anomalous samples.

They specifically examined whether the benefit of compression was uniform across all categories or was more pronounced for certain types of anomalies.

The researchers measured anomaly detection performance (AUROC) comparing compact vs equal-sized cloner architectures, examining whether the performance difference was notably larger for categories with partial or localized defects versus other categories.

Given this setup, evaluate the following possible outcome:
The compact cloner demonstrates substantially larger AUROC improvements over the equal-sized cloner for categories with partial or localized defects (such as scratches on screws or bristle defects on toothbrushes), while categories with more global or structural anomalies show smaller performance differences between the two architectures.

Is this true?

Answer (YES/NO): YES